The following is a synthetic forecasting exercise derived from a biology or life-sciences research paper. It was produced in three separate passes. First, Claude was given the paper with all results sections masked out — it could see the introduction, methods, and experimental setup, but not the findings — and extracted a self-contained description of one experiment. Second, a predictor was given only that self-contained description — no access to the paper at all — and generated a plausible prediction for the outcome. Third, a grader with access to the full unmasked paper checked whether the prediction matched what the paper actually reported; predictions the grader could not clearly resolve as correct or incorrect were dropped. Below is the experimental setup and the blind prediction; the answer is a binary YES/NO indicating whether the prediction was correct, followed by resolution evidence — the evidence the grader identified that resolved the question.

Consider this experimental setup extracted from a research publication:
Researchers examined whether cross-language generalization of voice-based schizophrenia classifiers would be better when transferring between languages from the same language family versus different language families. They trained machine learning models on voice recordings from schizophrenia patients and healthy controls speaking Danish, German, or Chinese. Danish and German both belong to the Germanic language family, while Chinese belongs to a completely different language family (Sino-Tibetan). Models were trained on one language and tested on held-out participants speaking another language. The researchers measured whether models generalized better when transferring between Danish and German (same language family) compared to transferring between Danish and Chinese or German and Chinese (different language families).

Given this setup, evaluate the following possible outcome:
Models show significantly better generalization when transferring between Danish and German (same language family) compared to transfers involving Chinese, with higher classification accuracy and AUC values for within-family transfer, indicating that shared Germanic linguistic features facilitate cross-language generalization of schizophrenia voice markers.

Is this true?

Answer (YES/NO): NO